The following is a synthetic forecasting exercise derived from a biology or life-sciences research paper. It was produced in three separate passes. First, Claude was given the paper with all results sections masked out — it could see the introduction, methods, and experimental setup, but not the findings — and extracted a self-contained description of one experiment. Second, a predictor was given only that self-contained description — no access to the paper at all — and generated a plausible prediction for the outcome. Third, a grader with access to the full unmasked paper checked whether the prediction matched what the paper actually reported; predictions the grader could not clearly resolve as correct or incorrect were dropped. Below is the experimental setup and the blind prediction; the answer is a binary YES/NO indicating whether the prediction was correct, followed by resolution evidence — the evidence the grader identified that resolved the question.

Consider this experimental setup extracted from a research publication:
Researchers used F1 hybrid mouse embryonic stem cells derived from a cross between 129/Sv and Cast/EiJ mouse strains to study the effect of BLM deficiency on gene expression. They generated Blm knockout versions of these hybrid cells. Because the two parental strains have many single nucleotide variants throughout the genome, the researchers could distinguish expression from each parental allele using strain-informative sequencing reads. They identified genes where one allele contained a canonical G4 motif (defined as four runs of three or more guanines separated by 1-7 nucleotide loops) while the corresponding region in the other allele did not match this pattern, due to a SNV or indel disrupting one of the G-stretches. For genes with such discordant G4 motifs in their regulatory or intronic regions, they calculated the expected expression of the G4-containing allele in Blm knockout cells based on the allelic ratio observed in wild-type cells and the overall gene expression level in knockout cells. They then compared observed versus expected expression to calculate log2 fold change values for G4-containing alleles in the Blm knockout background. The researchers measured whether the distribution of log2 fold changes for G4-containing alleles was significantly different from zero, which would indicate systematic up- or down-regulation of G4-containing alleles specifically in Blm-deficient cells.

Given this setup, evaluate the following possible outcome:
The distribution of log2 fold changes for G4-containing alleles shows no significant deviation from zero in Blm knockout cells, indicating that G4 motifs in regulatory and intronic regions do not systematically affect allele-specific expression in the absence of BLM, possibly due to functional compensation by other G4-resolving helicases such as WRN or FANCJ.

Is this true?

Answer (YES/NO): YES